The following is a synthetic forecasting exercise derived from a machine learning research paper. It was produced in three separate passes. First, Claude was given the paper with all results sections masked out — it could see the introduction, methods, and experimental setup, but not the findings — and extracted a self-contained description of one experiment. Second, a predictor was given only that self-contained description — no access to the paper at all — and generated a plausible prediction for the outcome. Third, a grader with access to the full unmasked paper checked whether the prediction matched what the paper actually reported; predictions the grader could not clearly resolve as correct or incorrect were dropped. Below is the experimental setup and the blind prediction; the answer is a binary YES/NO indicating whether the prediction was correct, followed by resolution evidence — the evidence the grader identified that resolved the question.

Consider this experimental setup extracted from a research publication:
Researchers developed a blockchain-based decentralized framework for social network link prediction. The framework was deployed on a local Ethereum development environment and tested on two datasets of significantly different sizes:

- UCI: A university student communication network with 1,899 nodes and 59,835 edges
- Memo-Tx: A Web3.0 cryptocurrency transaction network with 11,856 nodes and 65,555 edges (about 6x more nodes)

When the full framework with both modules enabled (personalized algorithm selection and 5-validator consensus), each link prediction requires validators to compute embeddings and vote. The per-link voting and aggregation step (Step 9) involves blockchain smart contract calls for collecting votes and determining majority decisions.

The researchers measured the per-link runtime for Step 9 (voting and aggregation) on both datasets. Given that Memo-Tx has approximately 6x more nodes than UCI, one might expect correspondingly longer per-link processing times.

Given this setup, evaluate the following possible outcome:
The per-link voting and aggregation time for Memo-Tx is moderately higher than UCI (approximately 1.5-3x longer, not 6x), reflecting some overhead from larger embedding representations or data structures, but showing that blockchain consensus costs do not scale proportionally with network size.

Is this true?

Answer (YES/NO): NO